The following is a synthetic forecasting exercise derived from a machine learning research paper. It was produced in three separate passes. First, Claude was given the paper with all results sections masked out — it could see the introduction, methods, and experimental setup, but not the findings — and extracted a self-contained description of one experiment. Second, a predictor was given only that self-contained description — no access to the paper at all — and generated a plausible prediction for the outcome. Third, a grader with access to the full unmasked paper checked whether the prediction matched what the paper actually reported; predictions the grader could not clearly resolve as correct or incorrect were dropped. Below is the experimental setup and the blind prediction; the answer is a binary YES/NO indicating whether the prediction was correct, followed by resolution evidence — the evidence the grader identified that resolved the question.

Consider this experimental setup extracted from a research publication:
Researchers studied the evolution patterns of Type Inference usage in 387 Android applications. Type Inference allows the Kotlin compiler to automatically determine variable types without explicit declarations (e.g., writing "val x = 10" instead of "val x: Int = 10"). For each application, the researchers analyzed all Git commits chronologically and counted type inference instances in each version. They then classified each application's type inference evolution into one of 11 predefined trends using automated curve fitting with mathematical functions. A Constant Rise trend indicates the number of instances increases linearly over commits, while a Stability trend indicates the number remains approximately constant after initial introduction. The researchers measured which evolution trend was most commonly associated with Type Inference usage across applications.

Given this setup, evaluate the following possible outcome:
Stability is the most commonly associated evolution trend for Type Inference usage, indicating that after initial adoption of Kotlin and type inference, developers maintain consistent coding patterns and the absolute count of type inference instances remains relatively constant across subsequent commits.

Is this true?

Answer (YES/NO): NO